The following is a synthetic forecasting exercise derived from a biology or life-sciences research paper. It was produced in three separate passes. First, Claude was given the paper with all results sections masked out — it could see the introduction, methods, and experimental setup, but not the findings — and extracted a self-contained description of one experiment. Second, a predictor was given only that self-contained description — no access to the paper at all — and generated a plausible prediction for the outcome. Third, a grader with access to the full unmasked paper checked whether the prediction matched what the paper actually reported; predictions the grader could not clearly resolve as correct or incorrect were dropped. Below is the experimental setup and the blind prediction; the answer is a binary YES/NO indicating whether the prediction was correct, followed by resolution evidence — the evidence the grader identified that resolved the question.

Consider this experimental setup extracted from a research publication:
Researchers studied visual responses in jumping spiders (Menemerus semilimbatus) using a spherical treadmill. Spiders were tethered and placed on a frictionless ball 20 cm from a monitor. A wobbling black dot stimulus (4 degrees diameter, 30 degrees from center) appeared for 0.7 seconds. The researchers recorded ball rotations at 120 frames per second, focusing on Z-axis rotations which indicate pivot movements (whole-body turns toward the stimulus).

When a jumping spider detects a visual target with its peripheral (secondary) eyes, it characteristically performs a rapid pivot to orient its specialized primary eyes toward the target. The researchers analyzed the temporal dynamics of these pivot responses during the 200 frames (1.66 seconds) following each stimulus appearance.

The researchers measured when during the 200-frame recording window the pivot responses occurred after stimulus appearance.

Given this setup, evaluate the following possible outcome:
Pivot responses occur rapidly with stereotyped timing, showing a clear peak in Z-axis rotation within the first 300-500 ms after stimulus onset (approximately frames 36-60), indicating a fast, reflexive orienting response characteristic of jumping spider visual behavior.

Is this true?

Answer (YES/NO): YES